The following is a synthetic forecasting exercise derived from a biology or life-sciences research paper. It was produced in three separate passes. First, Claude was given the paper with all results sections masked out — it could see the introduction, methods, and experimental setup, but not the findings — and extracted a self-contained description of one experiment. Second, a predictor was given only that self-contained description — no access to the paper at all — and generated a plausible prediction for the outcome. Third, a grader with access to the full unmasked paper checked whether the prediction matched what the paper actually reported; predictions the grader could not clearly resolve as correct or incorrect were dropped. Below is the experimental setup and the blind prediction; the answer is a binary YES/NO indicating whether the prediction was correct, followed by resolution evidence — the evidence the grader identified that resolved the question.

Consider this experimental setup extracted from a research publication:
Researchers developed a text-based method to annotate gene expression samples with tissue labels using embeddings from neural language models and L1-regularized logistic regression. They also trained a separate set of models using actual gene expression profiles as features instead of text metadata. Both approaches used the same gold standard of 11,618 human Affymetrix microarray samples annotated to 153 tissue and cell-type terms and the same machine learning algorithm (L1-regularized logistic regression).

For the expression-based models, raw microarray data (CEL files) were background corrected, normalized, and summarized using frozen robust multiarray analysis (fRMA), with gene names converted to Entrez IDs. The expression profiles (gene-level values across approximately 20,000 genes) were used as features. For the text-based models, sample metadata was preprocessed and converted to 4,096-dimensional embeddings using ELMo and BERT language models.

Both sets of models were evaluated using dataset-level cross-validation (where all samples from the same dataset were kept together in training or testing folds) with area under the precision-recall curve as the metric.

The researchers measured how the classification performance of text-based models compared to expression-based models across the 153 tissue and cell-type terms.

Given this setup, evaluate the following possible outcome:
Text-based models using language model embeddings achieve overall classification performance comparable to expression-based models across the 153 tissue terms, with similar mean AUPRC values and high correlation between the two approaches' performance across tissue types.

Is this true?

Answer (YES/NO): YES